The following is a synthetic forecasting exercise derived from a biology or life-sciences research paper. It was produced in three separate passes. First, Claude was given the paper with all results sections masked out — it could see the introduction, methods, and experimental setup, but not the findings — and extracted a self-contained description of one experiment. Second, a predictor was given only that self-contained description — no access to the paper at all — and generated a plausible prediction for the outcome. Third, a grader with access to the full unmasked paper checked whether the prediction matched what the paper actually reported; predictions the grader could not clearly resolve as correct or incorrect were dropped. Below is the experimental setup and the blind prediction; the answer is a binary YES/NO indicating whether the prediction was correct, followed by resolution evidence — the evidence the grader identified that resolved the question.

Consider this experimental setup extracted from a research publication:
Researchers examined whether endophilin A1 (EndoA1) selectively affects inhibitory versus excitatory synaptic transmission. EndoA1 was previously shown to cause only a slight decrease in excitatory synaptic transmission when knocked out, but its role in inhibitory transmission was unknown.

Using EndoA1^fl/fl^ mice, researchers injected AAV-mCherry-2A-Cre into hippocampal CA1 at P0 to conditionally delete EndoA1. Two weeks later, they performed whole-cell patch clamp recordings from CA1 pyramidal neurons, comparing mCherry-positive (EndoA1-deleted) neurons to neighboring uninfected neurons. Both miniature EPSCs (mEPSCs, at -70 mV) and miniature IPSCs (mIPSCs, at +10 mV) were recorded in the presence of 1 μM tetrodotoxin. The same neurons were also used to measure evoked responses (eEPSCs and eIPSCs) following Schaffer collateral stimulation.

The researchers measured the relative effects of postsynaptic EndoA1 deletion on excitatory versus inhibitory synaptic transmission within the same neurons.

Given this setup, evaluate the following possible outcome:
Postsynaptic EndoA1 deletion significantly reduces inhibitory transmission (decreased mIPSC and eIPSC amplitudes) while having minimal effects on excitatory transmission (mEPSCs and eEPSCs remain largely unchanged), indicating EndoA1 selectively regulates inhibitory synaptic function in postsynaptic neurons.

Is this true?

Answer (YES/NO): NO